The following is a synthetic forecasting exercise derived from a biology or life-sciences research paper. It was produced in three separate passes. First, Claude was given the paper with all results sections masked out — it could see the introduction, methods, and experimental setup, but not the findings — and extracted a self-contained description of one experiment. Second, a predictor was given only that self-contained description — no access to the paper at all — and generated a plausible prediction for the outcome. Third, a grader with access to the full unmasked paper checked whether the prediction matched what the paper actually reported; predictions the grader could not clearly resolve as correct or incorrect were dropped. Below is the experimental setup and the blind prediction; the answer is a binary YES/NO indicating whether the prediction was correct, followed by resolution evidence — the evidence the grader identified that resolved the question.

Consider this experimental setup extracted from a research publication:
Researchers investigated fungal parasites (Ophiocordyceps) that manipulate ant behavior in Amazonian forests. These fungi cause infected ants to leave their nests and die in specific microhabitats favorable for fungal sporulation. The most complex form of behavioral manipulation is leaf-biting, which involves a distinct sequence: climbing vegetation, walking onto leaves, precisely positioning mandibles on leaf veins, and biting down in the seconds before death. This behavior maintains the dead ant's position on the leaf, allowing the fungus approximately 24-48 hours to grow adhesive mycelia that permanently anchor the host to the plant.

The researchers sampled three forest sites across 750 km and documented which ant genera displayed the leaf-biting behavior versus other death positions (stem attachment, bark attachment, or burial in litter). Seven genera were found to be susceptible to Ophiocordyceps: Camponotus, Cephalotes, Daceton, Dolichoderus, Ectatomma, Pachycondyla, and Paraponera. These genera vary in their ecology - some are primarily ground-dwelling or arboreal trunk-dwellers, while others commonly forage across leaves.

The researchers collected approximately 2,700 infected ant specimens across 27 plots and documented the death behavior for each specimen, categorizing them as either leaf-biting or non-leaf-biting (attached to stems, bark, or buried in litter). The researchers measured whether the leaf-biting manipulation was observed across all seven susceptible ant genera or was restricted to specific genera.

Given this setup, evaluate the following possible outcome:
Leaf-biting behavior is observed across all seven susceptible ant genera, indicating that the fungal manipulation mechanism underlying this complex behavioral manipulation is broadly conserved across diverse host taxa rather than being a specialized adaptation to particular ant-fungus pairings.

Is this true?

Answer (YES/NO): NO